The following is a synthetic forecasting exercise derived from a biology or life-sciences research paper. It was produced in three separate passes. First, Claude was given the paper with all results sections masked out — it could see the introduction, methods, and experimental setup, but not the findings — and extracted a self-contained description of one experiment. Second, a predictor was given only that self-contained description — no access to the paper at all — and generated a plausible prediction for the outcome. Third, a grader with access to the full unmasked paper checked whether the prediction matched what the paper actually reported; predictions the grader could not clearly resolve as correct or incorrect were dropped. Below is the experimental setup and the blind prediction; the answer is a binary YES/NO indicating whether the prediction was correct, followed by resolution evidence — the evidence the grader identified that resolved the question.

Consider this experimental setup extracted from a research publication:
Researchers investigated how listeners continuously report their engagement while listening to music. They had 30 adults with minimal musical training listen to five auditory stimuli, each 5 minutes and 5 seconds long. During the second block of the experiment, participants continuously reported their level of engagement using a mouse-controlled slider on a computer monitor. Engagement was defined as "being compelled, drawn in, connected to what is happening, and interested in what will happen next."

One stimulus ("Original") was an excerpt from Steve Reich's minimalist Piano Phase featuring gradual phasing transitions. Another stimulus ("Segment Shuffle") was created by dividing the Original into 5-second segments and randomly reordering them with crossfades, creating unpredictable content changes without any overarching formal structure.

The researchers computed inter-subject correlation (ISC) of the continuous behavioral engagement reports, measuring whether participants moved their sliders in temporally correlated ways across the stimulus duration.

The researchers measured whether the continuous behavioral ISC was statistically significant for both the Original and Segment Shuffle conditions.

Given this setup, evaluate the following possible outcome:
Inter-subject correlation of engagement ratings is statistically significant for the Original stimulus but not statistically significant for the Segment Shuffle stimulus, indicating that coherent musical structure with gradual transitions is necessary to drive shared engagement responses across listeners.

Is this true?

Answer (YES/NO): NO